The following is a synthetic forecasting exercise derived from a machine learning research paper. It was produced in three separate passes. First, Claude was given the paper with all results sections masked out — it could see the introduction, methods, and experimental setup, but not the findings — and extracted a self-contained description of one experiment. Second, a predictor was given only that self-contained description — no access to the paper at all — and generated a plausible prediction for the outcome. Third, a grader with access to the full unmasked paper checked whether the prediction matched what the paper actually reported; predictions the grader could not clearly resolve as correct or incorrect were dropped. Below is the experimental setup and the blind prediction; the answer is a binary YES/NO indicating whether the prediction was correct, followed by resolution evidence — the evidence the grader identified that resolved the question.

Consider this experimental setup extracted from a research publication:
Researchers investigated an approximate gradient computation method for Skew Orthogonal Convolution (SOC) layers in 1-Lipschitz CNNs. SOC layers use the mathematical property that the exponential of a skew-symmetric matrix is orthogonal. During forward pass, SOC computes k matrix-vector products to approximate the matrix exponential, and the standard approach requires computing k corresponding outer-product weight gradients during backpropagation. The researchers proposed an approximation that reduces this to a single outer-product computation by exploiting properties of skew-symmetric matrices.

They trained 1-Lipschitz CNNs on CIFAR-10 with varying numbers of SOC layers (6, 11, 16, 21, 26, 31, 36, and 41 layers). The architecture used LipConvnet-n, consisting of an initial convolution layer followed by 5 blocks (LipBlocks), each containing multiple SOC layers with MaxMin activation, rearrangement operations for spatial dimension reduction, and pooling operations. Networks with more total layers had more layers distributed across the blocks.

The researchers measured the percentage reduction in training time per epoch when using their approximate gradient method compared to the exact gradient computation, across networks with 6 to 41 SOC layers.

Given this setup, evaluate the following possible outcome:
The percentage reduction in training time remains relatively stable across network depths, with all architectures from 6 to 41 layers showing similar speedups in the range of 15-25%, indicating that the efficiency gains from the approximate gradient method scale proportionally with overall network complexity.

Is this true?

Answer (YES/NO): NO